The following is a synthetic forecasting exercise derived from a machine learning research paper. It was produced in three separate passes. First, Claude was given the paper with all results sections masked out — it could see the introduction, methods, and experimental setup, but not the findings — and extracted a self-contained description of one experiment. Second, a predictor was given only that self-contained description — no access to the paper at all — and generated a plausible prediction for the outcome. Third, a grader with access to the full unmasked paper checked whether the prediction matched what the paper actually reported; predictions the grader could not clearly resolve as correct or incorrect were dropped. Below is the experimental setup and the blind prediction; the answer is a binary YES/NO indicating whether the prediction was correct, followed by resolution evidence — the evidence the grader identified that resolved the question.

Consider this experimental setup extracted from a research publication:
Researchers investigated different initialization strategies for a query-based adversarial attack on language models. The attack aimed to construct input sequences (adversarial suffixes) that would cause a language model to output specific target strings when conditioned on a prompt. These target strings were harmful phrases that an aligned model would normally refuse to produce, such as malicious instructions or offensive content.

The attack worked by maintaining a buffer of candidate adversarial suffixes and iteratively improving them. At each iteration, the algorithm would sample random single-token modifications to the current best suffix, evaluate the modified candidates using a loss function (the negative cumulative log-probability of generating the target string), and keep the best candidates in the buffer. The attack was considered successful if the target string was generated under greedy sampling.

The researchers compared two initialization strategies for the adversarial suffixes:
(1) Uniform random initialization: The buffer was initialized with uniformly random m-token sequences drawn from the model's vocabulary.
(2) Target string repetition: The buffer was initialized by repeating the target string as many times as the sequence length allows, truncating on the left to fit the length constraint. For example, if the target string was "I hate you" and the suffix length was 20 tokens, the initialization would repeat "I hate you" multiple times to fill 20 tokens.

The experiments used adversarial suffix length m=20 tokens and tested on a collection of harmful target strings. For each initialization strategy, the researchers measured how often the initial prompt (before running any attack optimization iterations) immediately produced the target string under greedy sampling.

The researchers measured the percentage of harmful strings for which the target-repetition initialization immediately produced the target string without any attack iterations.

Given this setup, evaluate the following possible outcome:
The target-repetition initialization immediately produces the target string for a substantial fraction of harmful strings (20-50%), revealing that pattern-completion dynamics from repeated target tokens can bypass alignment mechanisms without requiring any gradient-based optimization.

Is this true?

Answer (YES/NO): YES